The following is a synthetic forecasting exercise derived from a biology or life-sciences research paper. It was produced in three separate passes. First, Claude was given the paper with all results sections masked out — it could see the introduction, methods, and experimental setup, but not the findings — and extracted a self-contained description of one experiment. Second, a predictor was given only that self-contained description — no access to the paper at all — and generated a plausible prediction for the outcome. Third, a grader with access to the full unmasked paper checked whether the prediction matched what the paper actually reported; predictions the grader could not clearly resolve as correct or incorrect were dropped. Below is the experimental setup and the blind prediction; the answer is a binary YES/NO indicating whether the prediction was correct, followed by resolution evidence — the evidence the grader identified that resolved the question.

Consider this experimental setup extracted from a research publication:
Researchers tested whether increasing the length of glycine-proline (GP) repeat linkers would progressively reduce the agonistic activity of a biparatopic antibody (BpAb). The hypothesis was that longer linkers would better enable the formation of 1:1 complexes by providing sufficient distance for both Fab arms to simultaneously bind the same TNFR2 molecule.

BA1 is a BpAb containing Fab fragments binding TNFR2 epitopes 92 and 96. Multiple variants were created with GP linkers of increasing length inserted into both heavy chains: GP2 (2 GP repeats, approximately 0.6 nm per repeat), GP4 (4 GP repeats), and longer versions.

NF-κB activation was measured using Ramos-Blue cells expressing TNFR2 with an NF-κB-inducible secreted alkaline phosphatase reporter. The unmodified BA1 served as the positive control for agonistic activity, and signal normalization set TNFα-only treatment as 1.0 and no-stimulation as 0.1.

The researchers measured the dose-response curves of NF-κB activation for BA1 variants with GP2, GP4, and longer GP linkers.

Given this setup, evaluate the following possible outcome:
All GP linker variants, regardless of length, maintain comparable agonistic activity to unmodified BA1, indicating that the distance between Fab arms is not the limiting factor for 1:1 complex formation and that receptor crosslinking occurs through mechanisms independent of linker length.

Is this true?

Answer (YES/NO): NO